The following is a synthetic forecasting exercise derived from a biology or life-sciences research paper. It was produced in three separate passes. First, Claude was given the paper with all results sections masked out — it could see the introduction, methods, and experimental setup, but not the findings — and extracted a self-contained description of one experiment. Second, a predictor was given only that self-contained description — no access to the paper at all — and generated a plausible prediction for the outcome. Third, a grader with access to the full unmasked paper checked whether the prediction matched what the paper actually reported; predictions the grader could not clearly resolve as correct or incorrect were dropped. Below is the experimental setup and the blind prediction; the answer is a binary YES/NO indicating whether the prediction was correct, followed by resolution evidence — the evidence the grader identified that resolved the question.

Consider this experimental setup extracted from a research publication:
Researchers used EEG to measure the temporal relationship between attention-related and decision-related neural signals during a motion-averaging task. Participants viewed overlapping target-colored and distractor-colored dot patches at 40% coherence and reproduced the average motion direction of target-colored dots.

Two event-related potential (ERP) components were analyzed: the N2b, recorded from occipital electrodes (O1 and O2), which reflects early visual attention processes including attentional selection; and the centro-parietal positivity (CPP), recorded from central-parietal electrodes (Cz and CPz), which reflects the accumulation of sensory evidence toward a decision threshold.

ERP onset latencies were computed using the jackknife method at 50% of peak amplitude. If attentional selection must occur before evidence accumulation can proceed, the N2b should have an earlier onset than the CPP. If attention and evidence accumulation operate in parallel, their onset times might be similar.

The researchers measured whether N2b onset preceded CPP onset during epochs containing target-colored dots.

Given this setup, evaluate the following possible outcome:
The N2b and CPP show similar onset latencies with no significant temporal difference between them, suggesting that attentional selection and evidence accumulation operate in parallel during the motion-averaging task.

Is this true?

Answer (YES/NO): NO